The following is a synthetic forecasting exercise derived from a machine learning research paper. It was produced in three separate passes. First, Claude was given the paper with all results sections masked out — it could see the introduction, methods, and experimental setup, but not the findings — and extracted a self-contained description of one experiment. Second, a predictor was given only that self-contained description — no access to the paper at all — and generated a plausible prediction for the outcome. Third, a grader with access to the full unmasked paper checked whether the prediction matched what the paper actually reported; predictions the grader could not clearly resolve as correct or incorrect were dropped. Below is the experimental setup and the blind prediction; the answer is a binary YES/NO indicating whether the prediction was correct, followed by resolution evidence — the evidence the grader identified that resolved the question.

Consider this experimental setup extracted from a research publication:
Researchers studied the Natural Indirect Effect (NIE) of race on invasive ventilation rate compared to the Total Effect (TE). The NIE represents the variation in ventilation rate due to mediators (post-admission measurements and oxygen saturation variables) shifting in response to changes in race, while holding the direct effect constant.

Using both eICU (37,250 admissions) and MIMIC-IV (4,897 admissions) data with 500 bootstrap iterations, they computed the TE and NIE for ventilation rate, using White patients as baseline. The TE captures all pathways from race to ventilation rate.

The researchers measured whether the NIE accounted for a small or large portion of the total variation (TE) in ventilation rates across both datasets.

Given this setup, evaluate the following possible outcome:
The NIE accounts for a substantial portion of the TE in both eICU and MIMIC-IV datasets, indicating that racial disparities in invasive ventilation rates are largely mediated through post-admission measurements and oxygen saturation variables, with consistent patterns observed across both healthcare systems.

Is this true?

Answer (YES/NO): YES